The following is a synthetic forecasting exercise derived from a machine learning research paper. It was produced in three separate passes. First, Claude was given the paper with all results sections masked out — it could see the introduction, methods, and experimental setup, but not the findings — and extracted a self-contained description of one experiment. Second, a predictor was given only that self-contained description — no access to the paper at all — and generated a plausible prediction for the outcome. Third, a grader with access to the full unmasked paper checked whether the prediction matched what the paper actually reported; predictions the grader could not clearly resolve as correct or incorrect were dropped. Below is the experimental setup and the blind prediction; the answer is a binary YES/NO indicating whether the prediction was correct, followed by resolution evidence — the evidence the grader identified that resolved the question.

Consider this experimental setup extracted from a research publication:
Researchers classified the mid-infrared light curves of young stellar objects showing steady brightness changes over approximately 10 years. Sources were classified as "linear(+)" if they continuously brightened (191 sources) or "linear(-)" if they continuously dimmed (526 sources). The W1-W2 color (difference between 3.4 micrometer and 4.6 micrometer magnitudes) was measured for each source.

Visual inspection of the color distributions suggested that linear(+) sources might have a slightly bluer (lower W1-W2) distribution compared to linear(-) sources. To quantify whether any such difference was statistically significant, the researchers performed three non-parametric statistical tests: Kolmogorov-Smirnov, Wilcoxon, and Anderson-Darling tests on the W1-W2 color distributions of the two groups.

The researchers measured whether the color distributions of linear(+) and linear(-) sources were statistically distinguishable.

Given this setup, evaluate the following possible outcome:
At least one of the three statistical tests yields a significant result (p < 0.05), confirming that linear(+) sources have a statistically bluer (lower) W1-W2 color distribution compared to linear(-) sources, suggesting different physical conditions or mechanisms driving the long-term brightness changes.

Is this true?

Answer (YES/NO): YES